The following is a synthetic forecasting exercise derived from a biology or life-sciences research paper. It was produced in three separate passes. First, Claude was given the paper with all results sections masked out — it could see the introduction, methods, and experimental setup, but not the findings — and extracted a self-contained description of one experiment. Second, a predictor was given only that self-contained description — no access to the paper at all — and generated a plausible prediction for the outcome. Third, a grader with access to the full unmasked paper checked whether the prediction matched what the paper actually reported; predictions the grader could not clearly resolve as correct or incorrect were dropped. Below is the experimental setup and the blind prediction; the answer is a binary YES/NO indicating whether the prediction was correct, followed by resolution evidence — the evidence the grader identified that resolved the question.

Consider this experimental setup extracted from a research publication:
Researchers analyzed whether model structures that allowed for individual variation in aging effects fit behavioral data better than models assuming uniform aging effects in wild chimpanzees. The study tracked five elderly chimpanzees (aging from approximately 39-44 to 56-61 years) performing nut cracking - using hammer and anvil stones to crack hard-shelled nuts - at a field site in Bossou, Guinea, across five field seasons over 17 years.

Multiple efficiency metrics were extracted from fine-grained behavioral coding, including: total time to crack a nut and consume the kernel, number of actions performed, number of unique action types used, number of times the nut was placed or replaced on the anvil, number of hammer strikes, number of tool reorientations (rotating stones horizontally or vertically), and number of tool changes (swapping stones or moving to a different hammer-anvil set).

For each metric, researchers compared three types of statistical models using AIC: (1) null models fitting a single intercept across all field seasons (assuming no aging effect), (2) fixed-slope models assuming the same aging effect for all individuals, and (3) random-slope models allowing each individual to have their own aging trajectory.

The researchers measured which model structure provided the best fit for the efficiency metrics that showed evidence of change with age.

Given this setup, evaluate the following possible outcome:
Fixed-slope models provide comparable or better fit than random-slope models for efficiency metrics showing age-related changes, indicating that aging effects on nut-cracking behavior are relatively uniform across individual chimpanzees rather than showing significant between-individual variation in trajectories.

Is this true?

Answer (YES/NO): NO